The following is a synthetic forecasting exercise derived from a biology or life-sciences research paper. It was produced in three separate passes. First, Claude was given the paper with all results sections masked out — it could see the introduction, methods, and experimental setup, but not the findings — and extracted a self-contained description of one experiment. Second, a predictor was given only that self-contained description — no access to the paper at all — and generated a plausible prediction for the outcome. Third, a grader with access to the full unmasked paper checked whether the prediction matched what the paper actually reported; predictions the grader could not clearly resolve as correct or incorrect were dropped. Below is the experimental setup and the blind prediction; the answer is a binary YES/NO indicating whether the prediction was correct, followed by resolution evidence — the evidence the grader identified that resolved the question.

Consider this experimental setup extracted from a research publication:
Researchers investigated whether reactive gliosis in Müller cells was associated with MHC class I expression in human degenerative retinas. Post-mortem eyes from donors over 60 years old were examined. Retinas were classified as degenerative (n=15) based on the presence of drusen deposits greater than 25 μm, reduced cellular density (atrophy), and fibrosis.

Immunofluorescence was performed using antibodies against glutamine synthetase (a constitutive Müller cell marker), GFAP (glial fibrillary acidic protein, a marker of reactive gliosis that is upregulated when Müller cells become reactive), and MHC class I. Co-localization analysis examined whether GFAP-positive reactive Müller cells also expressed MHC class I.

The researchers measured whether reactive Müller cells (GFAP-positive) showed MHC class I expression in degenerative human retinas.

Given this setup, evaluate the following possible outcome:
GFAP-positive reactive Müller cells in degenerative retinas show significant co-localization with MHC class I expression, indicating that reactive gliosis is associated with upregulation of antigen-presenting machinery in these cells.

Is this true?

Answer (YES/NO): YES